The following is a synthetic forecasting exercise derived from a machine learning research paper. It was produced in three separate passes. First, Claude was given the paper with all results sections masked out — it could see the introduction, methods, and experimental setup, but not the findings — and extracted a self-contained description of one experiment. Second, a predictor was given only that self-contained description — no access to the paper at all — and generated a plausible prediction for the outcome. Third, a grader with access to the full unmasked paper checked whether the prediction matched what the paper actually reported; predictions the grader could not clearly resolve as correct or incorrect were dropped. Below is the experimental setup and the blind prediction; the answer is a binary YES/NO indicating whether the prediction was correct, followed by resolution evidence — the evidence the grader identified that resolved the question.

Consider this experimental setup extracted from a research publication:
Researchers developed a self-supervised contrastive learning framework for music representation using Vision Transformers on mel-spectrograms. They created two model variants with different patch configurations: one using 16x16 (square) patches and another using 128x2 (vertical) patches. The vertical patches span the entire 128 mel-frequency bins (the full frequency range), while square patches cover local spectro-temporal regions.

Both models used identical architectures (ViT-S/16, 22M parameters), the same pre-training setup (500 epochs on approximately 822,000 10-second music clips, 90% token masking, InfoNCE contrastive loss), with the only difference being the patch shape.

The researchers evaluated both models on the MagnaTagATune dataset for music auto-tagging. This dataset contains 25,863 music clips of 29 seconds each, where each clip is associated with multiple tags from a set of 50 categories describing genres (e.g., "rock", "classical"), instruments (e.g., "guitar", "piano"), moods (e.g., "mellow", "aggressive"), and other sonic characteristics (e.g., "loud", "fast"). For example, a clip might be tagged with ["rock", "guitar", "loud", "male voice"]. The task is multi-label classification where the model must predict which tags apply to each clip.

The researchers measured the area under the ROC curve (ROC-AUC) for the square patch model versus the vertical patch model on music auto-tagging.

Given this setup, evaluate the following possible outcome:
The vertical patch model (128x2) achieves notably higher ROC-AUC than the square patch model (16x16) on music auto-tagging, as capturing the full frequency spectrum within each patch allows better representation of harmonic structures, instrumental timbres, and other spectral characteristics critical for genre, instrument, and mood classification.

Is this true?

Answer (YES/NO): NO